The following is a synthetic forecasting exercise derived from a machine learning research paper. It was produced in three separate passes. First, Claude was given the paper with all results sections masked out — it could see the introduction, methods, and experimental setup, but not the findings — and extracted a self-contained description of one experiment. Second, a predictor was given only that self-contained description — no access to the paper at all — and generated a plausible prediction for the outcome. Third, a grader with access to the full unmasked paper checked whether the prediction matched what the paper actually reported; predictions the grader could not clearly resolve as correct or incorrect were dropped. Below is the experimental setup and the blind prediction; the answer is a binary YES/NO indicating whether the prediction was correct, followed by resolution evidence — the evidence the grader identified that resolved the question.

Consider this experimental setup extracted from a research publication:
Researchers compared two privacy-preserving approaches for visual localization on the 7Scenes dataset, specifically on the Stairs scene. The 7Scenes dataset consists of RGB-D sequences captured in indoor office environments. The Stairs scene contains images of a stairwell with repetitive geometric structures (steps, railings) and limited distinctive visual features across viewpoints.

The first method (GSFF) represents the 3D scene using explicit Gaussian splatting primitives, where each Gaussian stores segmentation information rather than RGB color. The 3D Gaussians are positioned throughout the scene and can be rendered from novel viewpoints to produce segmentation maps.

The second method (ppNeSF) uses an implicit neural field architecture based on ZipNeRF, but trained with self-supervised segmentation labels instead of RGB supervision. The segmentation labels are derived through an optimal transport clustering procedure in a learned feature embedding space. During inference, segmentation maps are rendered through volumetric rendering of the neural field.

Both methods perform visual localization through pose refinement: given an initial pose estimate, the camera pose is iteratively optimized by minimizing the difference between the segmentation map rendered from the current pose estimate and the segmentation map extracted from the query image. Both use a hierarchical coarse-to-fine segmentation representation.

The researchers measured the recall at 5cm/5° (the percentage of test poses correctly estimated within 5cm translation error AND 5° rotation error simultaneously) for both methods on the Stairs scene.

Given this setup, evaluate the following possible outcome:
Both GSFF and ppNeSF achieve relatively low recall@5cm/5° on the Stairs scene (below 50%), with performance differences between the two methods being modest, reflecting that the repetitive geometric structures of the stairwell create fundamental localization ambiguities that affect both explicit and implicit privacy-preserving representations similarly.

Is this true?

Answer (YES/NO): YES